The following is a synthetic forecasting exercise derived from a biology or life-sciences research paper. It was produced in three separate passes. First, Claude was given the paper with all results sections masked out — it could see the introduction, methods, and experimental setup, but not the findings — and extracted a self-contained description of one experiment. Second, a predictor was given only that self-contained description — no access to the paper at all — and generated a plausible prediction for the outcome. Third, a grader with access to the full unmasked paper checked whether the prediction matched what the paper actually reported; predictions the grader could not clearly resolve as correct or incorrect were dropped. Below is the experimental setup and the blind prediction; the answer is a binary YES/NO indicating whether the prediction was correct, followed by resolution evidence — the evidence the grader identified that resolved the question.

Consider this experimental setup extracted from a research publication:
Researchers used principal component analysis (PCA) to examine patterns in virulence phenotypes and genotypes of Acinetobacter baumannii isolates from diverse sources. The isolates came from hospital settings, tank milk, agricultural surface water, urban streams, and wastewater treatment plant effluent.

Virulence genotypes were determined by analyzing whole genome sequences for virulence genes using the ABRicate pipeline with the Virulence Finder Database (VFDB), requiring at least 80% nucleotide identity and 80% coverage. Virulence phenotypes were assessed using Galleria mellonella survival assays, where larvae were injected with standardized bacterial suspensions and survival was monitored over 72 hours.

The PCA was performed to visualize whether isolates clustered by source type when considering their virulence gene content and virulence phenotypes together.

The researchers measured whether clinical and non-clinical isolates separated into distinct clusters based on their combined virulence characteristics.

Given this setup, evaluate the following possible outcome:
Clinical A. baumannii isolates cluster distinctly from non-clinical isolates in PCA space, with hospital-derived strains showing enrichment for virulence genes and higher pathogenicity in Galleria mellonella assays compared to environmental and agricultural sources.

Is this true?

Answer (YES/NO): NO